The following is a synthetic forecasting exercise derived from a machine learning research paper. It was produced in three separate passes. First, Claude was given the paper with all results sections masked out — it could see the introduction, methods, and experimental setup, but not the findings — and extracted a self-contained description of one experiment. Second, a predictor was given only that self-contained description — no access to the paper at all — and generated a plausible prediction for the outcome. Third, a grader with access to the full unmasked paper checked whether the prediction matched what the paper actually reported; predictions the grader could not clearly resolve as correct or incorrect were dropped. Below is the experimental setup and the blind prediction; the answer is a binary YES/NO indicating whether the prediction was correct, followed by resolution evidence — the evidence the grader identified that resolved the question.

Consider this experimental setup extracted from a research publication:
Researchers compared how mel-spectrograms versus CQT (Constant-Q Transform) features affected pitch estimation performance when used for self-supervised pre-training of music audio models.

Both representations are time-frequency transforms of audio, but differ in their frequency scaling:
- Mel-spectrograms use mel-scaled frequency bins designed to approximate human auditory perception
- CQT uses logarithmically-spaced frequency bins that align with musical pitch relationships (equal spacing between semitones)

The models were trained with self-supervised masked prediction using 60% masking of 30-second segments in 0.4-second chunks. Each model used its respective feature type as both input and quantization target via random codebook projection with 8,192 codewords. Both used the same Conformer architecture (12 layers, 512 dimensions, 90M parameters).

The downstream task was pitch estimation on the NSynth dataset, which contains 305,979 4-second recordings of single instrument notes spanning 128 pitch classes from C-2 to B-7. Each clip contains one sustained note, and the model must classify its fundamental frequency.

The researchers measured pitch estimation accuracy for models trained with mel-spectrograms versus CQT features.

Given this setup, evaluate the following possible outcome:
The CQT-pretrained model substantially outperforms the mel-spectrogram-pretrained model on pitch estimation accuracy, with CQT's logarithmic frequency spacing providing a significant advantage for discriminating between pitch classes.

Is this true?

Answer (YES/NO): NO